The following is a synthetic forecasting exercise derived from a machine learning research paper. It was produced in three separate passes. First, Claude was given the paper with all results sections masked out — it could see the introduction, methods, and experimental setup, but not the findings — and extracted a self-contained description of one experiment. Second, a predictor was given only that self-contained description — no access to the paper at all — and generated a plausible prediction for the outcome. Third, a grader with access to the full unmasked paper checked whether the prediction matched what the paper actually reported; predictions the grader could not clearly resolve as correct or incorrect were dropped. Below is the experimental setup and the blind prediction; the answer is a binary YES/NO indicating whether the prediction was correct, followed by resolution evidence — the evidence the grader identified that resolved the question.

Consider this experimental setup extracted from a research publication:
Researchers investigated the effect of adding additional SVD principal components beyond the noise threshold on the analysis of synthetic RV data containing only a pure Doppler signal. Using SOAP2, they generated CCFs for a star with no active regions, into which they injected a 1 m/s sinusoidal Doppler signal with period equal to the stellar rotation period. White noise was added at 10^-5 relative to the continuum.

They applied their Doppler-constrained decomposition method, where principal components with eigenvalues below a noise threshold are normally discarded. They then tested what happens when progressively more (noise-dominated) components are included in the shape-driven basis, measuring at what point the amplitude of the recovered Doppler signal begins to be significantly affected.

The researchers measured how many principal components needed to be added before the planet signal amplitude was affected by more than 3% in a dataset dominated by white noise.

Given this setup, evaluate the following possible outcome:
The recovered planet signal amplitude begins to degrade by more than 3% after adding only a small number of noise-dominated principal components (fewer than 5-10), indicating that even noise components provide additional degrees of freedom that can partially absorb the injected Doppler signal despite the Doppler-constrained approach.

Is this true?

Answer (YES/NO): NO